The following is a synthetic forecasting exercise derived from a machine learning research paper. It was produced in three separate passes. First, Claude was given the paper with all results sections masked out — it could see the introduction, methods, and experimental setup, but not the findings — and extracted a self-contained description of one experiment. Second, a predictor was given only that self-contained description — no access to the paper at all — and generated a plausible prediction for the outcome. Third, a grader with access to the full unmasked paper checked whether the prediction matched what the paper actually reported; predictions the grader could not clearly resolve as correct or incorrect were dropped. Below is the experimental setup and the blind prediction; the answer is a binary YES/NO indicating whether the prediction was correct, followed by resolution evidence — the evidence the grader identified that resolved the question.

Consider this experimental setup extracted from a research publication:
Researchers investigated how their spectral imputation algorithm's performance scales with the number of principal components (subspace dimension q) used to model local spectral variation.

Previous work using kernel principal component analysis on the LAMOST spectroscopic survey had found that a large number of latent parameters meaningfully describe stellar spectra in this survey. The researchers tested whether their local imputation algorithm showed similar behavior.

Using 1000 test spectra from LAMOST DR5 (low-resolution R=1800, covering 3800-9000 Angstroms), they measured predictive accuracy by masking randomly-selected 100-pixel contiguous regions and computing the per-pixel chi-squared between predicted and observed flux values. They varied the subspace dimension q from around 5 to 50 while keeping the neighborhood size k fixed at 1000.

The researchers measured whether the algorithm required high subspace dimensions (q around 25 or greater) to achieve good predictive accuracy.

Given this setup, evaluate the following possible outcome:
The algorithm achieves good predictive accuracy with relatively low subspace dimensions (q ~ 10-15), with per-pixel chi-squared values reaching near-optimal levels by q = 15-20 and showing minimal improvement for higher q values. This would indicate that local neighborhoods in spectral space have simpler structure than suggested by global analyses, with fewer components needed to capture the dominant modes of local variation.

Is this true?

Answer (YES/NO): NO